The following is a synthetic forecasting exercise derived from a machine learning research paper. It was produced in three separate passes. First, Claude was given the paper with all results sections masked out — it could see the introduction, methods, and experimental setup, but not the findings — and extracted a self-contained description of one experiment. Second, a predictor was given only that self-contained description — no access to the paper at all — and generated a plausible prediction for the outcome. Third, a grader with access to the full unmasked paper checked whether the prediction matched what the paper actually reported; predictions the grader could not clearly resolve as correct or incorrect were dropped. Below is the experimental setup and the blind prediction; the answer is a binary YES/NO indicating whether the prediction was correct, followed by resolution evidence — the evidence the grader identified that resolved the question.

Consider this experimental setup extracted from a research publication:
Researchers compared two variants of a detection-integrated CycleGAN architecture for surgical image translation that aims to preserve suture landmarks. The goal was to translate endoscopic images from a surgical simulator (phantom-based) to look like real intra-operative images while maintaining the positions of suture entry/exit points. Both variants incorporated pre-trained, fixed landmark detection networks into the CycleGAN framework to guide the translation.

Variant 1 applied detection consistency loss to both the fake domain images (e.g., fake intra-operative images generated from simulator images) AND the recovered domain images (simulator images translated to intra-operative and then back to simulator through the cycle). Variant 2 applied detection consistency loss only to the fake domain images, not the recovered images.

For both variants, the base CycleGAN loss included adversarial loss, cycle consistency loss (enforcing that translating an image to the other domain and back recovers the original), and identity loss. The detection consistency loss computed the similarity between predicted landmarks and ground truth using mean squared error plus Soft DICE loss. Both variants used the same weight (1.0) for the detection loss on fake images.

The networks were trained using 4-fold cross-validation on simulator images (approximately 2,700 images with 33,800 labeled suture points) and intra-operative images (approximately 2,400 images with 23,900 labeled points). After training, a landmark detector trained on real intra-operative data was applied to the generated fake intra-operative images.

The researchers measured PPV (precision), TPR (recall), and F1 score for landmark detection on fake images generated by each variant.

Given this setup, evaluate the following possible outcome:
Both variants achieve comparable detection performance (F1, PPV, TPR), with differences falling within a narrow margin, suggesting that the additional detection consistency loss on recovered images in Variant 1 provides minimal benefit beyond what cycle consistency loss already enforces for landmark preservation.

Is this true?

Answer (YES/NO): YES